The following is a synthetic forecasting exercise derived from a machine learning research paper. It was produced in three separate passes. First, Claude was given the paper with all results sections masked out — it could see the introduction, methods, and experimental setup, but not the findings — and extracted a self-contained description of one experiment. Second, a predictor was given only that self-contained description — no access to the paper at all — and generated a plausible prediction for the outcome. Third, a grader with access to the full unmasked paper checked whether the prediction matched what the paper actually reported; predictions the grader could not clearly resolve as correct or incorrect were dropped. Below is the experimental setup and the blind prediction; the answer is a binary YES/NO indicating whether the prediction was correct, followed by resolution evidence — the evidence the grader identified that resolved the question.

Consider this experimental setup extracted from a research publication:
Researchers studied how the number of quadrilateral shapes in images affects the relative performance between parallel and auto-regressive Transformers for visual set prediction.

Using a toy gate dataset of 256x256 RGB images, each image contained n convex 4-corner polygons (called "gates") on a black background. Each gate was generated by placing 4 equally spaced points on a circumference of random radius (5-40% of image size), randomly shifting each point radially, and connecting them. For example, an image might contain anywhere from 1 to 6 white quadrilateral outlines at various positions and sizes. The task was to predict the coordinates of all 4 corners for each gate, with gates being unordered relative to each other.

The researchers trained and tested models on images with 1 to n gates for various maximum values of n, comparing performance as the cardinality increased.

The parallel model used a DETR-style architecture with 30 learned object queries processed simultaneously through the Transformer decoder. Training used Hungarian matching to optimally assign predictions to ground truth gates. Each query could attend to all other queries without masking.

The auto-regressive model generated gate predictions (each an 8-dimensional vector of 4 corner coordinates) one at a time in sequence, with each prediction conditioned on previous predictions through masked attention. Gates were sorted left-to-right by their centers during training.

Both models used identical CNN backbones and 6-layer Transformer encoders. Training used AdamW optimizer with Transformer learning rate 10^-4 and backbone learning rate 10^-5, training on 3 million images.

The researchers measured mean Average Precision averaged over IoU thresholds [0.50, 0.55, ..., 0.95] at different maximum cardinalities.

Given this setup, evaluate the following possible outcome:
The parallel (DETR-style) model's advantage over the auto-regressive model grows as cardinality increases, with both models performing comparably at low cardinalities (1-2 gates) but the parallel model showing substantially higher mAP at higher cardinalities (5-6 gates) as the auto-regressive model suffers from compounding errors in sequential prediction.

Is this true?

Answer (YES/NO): YES